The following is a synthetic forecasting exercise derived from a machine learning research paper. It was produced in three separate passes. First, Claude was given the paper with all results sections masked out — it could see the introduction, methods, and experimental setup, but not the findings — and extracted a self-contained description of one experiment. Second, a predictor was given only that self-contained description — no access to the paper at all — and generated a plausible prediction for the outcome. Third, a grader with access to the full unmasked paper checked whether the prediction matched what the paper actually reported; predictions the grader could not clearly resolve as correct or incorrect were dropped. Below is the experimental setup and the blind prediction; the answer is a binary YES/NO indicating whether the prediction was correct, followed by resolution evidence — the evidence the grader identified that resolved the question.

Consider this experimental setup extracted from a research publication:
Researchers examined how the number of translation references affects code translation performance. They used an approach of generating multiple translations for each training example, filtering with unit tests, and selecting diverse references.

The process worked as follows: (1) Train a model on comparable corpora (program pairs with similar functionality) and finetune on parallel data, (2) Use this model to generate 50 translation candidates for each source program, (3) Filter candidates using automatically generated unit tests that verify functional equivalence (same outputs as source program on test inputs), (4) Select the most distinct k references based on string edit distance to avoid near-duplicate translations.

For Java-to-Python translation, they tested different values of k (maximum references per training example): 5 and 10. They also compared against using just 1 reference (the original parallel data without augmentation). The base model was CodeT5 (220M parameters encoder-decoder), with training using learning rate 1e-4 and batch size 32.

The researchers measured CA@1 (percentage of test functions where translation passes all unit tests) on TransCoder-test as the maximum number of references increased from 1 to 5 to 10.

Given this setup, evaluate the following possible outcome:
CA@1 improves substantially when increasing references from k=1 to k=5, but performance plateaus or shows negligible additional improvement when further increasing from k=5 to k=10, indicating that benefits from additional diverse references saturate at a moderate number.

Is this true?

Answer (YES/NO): YES